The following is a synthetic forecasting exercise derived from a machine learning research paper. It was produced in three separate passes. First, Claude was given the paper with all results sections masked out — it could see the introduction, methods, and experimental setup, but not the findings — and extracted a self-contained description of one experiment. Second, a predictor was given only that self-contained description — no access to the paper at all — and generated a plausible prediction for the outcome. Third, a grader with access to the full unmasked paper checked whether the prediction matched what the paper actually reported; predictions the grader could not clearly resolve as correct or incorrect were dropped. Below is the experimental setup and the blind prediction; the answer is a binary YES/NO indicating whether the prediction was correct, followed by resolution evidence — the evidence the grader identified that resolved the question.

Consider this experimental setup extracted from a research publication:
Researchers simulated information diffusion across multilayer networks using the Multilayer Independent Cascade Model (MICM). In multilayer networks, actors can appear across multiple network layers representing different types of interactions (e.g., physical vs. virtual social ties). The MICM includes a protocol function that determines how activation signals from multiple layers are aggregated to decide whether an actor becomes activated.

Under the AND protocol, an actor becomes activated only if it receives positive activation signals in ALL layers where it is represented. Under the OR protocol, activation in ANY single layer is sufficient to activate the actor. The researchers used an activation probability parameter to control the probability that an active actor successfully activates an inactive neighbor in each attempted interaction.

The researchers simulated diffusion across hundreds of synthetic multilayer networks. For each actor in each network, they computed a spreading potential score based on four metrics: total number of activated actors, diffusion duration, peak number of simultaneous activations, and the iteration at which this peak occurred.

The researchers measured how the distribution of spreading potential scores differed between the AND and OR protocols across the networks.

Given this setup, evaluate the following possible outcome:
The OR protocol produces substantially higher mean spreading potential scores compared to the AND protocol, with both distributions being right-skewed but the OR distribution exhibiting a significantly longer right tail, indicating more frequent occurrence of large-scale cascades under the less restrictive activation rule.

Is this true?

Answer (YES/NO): NO